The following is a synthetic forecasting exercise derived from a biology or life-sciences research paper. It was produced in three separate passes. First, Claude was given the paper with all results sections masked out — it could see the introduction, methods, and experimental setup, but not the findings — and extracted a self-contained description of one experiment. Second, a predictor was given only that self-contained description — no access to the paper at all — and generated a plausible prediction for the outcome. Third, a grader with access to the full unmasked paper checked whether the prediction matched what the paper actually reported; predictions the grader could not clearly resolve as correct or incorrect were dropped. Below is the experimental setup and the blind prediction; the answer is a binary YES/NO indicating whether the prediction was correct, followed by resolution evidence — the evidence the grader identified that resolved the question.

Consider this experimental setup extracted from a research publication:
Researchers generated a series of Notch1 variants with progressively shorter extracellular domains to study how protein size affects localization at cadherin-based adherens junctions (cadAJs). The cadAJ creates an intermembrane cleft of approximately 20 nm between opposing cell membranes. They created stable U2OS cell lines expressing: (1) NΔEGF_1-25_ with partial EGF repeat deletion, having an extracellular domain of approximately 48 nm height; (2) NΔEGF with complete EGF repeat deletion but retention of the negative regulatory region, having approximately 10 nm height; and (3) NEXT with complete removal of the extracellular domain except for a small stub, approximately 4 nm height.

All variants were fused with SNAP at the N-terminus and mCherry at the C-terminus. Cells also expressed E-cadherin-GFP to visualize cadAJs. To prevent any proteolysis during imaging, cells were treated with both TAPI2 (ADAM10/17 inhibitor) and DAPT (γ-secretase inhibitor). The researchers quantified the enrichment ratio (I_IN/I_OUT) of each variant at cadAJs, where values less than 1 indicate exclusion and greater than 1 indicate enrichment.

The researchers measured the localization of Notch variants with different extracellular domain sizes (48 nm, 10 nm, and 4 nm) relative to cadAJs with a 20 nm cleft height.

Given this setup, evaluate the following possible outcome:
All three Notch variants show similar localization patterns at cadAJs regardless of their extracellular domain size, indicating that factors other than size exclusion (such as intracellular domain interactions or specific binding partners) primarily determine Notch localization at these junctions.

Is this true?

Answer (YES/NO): NO